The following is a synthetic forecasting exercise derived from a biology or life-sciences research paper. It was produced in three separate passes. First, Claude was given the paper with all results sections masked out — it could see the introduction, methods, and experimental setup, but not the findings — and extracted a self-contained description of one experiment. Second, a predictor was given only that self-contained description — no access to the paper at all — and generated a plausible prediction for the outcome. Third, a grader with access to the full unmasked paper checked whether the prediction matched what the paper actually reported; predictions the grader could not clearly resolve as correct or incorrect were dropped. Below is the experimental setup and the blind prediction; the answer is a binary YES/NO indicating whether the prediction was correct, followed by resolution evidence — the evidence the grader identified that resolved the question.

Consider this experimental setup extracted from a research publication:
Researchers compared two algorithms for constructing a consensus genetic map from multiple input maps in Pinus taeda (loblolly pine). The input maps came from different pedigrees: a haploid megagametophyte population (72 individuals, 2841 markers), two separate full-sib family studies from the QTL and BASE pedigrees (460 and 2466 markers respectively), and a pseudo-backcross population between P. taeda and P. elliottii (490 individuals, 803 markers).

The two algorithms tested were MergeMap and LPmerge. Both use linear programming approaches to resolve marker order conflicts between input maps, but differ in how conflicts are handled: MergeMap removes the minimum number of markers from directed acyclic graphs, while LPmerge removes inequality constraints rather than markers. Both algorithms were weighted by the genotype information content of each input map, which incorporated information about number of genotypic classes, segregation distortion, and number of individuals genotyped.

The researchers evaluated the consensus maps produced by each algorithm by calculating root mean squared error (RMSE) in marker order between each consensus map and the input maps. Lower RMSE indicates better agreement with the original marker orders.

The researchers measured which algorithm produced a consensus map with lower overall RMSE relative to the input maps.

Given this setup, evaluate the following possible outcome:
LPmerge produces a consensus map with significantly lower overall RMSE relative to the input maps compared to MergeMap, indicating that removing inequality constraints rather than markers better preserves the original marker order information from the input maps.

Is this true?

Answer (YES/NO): NO